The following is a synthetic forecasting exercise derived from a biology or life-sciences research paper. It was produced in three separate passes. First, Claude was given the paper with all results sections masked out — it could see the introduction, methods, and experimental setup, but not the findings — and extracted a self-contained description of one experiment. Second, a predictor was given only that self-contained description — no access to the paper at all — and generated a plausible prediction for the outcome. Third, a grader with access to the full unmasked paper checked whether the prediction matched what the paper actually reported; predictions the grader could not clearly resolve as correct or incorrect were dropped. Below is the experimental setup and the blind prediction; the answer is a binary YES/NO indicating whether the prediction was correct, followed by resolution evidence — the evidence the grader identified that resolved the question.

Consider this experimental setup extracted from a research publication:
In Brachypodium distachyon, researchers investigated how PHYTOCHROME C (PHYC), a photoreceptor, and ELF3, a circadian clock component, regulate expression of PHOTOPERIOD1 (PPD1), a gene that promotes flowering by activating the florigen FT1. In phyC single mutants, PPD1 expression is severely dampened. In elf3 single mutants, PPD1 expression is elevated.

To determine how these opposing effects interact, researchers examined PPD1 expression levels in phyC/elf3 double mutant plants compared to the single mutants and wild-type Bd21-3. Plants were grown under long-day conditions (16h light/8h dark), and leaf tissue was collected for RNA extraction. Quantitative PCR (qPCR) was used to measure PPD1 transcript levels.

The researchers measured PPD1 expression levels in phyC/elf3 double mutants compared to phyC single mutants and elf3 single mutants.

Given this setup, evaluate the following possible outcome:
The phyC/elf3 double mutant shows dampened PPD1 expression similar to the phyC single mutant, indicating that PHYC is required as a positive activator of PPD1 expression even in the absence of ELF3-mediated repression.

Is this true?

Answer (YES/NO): NO